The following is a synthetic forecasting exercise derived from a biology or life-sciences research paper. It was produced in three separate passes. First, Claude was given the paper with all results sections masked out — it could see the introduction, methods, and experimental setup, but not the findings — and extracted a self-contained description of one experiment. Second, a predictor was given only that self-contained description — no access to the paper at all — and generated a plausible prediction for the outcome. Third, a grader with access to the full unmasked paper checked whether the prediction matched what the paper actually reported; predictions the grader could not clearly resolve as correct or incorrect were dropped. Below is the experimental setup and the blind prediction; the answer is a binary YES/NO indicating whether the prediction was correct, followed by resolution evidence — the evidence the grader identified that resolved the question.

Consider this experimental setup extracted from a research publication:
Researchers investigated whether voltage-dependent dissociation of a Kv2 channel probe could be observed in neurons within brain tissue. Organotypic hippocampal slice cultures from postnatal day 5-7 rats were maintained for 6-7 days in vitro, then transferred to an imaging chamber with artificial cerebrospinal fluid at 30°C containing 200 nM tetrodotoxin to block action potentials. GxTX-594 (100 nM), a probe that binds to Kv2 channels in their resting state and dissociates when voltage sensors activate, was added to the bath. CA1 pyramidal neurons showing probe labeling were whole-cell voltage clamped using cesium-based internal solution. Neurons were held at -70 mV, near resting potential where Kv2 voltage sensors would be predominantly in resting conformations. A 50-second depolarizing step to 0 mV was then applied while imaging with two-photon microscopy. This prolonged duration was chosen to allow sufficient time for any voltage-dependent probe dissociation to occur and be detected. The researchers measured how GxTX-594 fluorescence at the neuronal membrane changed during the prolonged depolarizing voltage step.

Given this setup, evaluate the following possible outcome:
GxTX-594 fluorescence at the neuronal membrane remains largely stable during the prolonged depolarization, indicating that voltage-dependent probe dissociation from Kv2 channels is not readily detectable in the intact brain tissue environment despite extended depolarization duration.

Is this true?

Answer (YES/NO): NO